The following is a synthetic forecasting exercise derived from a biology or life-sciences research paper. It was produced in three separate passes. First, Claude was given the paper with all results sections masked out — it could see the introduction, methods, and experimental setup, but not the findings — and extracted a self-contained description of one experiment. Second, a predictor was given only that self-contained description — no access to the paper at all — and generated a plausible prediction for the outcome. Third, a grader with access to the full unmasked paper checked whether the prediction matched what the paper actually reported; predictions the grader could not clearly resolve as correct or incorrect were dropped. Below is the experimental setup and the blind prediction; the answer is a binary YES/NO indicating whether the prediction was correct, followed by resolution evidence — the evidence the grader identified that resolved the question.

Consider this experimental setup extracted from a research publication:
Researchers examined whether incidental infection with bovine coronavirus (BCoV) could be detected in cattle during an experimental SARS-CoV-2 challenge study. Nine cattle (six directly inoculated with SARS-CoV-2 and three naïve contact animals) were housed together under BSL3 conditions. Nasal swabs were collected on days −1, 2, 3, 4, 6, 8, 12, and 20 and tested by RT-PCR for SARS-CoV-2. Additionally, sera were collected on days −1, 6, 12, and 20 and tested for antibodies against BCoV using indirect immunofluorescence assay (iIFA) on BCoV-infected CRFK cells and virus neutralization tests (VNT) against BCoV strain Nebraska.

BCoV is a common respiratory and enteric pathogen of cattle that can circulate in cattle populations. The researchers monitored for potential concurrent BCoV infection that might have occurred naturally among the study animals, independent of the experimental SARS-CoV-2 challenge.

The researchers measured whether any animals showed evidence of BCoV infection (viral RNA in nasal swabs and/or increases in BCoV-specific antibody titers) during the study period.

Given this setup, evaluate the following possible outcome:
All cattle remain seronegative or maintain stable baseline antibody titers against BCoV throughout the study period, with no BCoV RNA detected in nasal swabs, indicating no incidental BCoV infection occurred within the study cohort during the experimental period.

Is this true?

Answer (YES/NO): NO